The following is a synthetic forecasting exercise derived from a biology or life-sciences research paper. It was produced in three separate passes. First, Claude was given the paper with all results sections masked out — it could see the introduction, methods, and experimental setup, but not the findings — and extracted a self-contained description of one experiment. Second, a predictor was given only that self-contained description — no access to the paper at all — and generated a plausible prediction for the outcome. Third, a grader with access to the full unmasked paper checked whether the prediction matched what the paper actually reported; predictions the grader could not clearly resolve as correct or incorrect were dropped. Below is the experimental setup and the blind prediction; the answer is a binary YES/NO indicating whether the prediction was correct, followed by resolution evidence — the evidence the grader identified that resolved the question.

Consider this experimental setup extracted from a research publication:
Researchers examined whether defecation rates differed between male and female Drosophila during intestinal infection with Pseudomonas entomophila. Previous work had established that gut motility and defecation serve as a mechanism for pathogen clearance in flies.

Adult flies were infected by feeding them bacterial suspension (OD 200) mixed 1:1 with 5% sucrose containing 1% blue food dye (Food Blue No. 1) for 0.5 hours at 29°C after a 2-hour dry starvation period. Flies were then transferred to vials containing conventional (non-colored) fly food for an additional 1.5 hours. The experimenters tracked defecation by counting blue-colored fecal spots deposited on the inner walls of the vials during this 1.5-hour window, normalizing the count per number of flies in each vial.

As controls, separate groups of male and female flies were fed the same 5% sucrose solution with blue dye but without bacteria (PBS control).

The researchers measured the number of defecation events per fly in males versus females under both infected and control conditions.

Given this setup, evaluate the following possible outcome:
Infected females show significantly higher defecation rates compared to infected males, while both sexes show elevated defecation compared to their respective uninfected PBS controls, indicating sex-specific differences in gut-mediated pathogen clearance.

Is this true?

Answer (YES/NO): NO